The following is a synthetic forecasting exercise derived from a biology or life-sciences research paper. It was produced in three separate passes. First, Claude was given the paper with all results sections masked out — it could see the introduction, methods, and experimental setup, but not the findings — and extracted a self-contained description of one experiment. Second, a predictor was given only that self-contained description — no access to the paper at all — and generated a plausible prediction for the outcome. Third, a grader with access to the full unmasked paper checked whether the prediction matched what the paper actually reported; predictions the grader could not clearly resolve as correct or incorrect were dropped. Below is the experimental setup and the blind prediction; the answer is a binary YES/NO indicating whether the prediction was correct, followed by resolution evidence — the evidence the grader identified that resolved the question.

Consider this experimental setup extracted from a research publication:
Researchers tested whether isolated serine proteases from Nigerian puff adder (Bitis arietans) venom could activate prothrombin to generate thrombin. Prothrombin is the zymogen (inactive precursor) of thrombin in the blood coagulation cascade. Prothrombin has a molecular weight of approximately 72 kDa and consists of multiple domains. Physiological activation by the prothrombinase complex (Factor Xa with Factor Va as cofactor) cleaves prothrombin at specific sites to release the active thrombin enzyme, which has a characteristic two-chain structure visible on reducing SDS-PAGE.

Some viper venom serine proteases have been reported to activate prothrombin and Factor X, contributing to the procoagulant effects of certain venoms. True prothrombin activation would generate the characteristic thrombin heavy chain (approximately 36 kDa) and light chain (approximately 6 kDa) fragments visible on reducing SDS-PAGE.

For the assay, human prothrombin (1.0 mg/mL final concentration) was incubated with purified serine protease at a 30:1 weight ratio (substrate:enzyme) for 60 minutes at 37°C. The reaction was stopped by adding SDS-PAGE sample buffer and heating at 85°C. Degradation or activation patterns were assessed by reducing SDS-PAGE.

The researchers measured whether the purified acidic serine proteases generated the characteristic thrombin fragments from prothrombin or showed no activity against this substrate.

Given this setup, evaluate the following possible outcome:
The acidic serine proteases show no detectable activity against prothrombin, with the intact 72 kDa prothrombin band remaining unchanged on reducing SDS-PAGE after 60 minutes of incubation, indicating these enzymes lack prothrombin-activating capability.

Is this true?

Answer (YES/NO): YES